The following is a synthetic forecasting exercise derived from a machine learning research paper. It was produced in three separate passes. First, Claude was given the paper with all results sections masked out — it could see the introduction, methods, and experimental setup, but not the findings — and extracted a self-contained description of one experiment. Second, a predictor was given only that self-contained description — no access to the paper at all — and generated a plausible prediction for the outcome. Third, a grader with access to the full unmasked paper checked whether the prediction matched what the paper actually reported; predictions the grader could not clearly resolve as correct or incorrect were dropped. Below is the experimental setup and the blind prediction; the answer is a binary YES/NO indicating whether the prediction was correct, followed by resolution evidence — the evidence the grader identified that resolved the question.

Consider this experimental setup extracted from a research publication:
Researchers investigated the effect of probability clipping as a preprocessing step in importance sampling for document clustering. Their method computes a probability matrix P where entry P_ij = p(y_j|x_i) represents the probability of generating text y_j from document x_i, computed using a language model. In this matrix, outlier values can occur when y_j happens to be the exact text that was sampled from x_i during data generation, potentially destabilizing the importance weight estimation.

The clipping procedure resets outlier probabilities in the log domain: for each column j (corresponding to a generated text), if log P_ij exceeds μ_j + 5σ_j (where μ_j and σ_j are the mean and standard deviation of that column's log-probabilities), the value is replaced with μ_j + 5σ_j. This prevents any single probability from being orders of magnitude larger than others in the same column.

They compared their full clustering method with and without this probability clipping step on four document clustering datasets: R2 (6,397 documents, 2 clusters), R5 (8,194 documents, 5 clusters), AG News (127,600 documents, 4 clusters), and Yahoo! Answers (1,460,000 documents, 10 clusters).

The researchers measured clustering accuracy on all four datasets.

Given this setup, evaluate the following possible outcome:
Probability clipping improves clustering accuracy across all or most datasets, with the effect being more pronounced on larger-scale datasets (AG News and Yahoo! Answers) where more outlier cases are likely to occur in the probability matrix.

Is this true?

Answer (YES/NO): NO